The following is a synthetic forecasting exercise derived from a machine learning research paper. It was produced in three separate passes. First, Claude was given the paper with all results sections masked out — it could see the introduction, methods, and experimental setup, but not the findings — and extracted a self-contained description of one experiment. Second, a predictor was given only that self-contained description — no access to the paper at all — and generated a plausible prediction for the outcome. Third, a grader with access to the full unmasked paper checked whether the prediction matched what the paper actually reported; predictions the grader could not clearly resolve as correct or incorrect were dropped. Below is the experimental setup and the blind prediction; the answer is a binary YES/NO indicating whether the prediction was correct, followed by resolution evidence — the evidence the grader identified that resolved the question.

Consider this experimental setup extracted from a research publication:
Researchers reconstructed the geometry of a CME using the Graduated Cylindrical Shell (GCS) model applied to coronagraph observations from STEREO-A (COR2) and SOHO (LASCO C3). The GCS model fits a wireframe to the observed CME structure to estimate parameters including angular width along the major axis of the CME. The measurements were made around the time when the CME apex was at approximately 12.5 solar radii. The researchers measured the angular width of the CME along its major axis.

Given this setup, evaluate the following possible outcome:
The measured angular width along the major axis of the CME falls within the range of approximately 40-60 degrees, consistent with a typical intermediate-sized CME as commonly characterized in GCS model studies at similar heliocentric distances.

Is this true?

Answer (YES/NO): NO